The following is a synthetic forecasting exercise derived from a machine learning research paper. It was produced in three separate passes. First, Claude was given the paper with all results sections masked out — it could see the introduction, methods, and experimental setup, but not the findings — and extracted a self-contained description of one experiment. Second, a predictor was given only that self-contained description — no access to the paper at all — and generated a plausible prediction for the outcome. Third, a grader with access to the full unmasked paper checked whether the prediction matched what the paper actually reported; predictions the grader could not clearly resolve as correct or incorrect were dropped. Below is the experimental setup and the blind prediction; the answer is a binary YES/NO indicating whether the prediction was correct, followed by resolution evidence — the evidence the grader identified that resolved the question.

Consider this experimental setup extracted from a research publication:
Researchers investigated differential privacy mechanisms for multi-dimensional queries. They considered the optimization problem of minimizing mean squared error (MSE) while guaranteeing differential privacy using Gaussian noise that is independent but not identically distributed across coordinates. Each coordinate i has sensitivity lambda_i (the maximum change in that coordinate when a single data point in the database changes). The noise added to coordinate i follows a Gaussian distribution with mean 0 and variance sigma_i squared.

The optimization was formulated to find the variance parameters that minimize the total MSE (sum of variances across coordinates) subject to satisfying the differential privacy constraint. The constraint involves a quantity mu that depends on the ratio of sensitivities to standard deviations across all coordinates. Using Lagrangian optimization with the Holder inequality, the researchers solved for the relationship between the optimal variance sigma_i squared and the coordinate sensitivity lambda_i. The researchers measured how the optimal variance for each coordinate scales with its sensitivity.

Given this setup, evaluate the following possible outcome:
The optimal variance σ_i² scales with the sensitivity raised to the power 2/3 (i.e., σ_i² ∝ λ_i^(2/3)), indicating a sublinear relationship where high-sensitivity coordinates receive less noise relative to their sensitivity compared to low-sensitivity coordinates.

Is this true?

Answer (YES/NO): NO